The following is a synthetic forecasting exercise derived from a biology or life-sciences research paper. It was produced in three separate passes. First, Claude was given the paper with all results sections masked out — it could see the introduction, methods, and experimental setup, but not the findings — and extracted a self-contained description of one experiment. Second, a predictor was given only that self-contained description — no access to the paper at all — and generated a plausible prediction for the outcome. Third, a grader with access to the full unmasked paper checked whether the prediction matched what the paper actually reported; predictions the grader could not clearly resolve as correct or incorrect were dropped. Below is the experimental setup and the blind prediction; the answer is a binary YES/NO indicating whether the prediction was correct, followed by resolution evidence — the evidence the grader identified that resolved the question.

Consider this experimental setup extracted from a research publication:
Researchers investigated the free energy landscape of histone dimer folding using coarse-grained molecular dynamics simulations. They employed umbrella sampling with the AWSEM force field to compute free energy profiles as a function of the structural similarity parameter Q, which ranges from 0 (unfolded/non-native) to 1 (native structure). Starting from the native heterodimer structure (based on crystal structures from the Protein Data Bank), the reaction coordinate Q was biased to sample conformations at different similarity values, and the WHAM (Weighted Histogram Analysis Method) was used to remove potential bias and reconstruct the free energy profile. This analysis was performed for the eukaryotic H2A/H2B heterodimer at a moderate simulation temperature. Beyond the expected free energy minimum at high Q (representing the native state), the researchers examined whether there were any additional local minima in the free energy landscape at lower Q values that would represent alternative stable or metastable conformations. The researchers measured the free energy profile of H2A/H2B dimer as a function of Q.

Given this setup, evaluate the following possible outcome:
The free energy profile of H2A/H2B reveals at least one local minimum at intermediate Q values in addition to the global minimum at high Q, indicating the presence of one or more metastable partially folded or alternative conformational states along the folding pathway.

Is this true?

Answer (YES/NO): YES